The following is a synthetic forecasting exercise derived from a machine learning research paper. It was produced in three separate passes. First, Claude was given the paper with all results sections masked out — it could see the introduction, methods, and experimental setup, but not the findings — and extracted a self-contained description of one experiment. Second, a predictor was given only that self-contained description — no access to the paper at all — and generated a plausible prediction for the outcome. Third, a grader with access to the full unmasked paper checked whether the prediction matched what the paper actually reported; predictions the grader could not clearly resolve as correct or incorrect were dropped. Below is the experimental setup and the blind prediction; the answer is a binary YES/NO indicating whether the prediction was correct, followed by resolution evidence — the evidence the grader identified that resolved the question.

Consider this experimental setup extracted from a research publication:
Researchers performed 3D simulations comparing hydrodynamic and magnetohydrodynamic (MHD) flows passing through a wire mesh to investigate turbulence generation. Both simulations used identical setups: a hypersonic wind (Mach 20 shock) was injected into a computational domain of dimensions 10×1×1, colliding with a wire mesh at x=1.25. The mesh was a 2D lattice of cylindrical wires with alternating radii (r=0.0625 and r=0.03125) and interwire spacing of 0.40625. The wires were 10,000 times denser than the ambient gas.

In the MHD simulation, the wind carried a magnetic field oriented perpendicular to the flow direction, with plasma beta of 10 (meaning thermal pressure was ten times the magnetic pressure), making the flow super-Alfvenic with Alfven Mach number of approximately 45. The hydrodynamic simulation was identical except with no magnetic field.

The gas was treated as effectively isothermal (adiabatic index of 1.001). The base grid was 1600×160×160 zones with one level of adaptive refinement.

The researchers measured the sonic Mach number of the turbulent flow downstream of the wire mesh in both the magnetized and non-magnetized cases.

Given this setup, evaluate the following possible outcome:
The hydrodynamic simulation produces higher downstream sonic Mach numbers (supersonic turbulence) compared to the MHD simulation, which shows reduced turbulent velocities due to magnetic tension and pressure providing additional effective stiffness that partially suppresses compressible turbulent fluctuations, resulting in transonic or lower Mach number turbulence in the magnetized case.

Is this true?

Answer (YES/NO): NO